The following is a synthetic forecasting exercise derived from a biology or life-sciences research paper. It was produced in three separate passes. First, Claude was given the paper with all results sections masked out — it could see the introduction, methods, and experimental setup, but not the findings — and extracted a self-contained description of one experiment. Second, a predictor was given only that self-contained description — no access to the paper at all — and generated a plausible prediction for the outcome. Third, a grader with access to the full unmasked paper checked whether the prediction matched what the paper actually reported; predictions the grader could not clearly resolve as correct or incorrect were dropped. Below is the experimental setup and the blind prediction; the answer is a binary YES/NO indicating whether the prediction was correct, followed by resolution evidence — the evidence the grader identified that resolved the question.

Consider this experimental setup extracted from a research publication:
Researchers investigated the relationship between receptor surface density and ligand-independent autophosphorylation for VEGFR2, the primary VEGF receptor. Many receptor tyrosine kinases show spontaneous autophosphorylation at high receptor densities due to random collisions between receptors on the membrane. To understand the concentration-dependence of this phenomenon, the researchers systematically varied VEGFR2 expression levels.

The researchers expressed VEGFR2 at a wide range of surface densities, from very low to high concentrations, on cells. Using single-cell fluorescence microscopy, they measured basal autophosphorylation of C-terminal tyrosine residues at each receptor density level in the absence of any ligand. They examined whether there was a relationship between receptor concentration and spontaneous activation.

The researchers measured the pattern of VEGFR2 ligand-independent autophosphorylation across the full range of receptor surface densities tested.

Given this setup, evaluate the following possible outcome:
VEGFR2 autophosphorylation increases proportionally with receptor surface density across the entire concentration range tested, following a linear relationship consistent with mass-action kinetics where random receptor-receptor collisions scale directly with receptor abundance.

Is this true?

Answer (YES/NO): NO